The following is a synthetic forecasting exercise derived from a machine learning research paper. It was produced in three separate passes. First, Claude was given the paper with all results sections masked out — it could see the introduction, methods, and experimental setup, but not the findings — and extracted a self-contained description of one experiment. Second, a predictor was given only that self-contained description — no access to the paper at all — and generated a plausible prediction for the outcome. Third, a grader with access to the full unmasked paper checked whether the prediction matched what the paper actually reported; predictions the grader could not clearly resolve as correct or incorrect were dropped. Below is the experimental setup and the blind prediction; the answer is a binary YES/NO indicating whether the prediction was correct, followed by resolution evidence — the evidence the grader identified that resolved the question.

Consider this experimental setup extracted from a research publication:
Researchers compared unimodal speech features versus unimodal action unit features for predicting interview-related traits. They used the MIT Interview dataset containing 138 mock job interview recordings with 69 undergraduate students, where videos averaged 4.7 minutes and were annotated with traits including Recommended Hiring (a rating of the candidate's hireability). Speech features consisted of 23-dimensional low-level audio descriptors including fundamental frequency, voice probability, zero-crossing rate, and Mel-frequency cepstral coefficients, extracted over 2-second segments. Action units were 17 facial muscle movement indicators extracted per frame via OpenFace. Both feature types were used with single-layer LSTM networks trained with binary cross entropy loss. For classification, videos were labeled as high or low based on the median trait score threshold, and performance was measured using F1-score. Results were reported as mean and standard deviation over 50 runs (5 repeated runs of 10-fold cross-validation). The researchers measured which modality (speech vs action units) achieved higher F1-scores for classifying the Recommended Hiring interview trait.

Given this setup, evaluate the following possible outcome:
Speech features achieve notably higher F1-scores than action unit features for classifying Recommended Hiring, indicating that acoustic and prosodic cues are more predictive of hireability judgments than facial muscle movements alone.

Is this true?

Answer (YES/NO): YES